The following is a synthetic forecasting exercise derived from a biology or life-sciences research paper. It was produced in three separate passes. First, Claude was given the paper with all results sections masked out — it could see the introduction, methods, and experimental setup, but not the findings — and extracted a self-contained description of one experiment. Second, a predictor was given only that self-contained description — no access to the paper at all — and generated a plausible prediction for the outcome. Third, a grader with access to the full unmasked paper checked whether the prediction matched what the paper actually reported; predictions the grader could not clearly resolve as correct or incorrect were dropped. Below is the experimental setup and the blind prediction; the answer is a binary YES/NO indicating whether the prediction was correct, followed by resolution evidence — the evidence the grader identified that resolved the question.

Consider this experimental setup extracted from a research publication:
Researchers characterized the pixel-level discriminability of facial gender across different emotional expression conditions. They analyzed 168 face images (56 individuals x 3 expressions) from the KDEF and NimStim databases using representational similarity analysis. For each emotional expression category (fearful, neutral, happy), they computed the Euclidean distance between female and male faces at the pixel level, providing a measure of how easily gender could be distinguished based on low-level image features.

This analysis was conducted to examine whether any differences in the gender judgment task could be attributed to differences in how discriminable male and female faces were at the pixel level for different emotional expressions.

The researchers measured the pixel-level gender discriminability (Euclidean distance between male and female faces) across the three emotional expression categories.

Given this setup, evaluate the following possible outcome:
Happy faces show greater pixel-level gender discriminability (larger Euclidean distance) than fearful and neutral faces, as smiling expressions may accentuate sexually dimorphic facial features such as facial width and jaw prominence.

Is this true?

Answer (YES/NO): NO